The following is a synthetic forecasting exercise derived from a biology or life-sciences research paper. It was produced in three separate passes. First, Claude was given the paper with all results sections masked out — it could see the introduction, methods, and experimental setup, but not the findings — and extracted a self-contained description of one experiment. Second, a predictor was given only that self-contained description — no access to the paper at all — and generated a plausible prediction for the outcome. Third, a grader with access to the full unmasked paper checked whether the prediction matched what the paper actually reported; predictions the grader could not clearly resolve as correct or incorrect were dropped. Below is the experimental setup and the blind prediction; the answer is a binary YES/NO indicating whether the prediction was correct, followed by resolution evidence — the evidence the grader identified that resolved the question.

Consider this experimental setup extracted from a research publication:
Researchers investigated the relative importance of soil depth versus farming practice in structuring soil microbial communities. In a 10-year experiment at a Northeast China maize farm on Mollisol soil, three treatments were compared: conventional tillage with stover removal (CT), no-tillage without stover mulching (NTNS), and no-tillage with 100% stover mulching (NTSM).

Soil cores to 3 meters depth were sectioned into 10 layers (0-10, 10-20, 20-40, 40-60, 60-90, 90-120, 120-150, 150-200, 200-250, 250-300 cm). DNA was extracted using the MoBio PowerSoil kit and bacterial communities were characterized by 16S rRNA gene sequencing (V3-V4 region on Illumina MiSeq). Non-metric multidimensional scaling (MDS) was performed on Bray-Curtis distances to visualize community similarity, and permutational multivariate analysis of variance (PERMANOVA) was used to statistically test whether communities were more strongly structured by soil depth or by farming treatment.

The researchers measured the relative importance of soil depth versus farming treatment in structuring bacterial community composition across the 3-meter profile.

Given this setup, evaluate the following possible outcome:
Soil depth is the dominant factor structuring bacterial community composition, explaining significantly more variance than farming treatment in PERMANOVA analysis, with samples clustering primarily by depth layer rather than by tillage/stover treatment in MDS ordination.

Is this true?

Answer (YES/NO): NO